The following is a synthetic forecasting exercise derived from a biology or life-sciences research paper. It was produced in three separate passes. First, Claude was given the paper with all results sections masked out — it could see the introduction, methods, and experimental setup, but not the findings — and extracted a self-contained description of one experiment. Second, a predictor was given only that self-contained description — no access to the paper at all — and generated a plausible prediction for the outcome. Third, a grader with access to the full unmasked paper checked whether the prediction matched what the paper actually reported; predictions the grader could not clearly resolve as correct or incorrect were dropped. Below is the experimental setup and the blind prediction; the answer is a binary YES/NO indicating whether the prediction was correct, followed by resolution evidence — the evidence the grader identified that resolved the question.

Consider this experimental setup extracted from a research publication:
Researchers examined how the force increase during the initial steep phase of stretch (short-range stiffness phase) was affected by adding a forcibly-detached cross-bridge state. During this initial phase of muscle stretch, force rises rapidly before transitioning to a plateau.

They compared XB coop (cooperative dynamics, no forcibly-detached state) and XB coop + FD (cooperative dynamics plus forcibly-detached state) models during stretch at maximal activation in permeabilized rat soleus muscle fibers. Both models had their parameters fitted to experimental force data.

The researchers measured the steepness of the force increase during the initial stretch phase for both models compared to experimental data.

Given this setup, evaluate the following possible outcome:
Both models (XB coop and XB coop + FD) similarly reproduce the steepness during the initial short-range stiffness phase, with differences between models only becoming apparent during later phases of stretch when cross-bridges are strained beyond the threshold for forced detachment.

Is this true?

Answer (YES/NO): NO